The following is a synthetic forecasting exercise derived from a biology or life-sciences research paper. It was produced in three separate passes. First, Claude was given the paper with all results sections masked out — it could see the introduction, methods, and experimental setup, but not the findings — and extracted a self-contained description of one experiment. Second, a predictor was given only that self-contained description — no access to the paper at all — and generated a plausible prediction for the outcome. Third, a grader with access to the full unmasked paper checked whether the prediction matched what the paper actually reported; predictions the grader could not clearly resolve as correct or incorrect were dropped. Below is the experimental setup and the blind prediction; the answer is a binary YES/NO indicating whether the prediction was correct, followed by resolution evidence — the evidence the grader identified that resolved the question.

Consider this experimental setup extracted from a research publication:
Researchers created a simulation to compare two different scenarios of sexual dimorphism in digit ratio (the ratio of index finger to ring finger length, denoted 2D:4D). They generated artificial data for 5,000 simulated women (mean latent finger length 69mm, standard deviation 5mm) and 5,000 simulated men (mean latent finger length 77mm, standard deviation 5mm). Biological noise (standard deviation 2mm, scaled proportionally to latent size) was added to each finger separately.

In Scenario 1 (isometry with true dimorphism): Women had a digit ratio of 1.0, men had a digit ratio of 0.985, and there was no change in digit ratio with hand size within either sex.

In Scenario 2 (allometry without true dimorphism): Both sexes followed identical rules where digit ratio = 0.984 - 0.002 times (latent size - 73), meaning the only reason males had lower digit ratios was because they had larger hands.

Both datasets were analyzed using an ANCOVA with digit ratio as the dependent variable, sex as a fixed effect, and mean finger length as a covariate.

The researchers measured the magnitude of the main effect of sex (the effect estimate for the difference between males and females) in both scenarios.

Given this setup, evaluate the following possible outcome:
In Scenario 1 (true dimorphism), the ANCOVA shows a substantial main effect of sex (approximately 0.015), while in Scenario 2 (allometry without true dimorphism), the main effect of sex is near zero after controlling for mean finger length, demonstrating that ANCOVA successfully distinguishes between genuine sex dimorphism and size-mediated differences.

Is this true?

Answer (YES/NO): NO